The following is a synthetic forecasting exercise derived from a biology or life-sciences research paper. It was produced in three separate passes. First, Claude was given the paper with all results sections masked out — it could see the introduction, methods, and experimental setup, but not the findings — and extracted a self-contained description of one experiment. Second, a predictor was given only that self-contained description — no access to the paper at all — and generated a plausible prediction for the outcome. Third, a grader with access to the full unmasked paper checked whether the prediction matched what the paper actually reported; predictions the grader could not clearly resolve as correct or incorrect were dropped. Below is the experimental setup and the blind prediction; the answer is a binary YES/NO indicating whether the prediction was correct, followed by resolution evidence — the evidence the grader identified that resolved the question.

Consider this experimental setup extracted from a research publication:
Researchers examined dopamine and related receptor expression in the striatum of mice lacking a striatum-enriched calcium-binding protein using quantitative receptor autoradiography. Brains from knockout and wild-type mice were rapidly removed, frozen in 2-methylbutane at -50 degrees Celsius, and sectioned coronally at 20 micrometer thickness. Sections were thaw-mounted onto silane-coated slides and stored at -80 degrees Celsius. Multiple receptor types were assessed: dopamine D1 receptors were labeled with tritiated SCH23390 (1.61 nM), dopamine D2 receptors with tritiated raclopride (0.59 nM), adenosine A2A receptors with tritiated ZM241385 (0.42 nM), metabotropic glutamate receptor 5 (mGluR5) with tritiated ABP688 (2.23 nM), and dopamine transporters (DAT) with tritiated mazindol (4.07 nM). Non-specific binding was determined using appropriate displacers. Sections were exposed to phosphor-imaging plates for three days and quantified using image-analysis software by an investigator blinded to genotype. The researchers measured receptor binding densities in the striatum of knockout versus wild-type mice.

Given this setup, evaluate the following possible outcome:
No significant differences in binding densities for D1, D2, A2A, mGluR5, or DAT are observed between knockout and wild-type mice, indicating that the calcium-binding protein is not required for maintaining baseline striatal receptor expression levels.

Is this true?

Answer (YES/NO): YES